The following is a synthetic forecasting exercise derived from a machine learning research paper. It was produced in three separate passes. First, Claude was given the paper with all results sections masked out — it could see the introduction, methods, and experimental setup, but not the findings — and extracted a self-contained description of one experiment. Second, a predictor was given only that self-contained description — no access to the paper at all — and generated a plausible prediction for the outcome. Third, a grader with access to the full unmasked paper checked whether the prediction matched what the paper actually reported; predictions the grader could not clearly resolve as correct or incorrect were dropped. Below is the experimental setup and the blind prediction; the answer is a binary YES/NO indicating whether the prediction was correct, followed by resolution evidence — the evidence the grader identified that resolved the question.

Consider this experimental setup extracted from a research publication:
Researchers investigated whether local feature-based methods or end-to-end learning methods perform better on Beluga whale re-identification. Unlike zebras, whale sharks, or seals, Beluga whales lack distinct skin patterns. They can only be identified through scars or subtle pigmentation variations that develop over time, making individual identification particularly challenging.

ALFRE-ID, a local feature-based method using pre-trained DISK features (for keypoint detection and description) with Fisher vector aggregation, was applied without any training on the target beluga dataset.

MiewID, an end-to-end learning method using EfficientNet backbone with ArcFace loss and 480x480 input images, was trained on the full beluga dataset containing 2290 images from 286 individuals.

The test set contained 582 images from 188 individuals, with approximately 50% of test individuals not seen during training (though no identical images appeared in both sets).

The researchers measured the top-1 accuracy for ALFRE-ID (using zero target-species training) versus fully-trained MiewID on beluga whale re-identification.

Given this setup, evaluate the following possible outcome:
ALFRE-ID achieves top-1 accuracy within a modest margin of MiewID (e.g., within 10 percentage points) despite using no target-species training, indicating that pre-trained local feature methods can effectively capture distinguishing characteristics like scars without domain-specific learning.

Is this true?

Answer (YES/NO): NO